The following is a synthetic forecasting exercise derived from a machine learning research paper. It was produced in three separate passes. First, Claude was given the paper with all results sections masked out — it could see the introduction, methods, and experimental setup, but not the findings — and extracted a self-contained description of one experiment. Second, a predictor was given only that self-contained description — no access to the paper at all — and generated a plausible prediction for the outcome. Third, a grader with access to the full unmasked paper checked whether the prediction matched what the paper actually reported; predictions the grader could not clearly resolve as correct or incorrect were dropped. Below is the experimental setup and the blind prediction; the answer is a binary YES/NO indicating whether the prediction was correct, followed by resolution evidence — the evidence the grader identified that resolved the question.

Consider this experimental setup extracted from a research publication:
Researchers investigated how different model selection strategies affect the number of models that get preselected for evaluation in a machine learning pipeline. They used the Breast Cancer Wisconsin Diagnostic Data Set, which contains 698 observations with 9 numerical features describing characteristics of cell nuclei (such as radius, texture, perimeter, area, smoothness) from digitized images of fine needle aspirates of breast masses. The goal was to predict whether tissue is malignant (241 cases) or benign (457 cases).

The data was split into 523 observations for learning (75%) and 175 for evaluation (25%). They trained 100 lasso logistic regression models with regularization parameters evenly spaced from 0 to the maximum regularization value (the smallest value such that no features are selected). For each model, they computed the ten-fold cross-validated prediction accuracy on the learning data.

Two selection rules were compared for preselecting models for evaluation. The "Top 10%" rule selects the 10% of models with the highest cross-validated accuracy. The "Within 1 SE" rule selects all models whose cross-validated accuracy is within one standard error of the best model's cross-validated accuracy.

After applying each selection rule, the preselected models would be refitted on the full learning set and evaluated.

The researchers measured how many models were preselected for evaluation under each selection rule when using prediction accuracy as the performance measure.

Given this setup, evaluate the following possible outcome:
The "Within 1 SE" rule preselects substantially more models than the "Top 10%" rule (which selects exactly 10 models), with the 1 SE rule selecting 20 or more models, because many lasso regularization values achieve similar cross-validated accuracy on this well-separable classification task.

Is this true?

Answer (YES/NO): NO